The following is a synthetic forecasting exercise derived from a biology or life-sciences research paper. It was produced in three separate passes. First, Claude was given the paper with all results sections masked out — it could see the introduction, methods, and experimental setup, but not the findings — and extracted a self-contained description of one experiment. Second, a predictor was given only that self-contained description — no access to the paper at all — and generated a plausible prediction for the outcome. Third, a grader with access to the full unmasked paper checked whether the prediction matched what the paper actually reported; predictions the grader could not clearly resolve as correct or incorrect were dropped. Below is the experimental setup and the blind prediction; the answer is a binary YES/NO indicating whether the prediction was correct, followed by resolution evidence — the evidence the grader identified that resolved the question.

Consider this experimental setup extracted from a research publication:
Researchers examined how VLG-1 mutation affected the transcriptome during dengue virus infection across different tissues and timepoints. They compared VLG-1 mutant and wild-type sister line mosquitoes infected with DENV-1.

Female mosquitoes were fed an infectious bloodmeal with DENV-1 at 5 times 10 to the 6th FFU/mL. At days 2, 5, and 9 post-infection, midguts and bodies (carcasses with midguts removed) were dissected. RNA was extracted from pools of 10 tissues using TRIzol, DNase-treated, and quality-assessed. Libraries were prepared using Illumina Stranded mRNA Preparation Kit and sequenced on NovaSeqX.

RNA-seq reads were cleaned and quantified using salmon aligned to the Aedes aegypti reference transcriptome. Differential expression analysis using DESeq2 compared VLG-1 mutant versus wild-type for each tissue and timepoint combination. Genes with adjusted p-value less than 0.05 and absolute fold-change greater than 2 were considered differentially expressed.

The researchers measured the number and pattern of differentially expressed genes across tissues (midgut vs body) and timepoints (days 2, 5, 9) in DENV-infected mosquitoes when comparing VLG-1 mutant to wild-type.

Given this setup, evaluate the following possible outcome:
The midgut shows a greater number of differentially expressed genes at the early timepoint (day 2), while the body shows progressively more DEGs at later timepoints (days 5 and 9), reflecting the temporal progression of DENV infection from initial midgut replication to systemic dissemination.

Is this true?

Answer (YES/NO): NO